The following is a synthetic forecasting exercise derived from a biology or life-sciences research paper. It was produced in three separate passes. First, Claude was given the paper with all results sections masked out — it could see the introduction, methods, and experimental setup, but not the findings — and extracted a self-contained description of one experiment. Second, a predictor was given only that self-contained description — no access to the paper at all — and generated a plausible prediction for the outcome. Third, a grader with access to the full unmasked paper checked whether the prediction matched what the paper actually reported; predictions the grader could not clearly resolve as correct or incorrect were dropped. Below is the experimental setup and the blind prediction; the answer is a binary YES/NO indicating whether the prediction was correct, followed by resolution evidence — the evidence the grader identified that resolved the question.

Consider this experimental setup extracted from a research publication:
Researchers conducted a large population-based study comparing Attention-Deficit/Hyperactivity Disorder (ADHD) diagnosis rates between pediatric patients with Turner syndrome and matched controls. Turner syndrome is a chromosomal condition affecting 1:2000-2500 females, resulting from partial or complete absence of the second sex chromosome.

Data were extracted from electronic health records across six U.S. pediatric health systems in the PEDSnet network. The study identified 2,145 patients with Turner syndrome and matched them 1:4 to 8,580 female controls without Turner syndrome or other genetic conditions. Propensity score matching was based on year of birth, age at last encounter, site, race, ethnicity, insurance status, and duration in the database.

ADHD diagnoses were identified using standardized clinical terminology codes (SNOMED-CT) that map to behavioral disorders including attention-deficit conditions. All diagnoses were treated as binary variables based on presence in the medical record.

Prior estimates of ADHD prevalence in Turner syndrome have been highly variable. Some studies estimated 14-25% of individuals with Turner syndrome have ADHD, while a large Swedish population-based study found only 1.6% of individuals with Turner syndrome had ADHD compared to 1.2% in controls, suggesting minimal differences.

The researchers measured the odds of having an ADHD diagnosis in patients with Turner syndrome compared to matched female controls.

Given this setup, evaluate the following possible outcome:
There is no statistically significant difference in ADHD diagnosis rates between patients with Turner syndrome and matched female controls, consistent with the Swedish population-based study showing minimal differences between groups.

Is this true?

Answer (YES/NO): NO